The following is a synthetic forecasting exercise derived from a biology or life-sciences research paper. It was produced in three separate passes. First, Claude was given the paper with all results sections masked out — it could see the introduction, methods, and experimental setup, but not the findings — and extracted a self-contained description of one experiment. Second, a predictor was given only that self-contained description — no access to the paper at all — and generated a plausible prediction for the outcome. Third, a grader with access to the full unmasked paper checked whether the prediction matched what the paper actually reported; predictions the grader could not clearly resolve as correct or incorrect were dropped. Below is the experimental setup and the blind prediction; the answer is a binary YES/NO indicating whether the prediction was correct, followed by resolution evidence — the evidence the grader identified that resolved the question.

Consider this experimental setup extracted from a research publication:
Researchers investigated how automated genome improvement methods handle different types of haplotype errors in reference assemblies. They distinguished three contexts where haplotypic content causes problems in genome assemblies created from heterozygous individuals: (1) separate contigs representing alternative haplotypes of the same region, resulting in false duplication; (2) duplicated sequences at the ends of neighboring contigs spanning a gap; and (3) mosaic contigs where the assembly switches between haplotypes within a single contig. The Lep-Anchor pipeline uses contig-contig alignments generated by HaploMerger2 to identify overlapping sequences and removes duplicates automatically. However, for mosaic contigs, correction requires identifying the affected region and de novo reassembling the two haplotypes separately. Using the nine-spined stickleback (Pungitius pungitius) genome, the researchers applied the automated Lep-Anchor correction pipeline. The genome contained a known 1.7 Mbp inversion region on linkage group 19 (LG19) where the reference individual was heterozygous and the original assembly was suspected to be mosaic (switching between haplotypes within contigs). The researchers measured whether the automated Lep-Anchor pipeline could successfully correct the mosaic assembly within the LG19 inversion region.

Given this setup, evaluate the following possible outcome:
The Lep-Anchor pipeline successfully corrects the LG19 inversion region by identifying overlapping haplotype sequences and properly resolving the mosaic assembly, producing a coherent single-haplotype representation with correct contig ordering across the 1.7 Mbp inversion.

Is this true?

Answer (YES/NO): NO